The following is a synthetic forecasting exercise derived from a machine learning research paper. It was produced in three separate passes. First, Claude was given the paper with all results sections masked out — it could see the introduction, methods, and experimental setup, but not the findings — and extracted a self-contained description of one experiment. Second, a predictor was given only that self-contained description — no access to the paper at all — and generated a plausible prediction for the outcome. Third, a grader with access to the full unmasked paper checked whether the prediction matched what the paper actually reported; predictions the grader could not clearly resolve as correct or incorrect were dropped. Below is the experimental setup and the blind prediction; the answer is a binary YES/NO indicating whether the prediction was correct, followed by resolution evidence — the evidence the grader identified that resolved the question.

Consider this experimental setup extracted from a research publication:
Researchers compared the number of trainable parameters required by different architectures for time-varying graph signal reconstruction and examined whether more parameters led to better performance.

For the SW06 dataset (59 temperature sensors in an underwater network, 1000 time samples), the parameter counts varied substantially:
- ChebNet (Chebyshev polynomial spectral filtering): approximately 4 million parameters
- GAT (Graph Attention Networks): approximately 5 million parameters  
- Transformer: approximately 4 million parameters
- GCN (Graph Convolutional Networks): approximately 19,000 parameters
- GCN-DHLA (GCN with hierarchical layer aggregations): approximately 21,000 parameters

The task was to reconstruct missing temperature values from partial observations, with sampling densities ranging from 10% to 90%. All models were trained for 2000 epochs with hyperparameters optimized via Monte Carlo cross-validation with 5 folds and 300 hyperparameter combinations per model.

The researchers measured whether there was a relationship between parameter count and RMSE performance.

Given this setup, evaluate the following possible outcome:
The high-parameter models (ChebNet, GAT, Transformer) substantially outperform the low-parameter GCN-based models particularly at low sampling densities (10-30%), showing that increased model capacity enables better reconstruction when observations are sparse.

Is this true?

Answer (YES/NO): NO